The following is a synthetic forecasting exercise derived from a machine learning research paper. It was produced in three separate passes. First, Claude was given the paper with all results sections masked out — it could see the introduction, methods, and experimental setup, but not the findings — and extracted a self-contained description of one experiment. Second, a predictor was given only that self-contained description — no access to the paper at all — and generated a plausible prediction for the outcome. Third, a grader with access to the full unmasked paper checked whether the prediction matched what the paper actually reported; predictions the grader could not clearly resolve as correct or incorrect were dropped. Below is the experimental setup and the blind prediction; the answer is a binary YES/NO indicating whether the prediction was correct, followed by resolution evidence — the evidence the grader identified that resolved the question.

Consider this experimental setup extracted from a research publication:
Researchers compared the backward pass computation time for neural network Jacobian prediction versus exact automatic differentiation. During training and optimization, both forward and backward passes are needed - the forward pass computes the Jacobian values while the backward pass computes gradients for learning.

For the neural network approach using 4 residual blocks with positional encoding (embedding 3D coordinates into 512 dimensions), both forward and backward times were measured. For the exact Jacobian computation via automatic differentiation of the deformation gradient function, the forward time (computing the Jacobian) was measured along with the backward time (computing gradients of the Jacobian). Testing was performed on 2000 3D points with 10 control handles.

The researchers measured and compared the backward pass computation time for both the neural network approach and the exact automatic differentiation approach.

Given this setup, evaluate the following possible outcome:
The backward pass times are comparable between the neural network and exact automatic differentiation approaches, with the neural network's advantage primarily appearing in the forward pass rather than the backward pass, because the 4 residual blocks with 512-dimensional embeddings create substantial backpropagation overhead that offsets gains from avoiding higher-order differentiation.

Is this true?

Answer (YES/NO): NO